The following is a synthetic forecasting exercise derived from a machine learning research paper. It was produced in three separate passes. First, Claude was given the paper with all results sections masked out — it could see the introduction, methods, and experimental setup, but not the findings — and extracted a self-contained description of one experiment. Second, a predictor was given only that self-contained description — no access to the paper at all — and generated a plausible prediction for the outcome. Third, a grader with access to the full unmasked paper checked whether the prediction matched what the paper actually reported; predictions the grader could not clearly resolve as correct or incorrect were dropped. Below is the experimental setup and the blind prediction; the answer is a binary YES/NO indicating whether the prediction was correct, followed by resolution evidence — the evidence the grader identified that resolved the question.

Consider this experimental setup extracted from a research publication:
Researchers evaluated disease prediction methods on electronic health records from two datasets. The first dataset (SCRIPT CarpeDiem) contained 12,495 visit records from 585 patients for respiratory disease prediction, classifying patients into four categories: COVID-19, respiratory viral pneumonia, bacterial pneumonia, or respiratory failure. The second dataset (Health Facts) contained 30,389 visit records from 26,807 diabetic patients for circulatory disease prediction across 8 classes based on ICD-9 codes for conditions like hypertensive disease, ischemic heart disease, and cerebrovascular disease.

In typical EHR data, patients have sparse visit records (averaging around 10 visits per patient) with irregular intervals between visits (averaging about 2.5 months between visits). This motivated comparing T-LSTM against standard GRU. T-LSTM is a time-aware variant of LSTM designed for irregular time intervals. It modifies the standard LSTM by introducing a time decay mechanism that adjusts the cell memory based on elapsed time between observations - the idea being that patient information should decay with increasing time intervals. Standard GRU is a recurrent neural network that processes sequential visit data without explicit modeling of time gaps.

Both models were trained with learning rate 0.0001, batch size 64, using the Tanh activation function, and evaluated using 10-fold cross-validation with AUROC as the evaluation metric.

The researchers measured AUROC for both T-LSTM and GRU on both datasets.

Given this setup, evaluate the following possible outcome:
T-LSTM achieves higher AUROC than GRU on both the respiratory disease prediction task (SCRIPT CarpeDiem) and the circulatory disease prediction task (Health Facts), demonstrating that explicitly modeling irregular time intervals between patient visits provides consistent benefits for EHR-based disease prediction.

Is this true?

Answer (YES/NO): NO